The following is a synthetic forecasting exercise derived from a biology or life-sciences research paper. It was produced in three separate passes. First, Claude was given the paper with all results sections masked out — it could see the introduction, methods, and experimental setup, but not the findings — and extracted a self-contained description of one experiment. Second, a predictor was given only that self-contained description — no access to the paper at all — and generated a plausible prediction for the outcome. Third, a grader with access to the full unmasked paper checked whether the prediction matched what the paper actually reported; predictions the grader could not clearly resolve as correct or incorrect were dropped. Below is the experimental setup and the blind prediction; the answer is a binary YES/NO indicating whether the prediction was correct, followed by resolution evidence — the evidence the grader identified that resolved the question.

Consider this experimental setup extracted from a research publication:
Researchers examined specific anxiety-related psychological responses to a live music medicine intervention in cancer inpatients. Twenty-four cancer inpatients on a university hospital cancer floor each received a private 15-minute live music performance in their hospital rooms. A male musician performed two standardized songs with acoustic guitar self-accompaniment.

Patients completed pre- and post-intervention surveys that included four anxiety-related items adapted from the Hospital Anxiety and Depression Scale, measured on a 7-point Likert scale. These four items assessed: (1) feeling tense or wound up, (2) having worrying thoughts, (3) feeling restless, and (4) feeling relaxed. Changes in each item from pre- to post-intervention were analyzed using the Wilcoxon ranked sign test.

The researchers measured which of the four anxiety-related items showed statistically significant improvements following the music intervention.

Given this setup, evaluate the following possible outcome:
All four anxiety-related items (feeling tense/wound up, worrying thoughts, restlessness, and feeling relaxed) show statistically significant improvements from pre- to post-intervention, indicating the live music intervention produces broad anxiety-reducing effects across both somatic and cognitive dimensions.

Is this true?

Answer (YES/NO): NO